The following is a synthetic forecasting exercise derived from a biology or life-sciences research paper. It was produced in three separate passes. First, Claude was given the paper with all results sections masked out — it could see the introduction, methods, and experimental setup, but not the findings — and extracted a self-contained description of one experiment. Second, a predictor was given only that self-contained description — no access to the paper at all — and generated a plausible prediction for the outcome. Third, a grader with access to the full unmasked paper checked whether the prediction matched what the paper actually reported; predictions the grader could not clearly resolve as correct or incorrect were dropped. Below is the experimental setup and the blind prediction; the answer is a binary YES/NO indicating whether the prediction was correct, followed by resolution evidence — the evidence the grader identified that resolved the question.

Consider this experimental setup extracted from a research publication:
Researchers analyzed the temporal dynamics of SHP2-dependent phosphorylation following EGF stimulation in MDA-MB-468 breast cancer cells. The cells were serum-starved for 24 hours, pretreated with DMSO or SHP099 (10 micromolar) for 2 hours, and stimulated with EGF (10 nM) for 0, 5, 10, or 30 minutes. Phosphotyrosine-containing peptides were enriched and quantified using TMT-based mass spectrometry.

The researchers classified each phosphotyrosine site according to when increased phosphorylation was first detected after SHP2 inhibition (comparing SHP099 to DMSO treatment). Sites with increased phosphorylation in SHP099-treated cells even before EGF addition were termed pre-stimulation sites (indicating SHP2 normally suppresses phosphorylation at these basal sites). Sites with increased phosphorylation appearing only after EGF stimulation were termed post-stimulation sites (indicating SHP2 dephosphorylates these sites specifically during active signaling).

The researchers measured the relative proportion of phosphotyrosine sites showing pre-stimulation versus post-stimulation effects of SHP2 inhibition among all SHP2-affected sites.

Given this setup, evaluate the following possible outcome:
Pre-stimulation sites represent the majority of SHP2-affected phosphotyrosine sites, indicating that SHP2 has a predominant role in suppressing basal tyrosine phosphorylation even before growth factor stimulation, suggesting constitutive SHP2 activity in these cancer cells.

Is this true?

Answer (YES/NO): NO